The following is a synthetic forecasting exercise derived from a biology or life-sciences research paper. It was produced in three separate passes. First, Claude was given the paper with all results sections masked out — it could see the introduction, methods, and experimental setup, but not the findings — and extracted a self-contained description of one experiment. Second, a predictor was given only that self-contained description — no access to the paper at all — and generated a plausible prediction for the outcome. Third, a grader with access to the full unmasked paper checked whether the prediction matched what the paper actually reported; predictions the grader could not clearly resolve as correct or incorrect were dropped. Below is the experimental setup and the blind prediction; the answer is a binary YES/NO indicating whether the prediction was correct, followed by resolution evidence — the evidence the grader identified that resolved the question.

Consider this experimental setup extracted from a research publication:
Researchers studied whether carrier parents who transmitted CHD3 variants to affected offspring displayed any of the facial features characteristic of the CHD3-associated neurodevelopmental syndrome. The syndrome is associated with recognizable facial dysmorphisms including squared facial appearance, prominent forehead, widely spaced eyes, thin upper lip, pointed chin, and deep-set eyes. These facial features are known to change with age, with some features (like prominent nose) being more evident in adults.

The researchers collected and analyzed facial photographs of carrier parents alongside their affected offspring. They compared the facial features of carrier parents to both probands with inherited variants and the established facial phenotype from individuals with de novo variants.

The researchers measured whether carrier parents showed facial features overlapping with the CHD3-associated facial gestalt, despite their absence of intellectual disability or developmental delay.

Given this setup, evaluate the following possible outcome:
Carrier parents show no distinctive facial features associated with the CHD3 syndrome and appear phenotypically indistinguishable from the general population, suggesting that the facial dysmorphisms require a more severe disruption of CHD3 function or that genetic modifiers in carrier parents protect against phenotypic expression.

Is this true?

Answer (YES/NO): NO